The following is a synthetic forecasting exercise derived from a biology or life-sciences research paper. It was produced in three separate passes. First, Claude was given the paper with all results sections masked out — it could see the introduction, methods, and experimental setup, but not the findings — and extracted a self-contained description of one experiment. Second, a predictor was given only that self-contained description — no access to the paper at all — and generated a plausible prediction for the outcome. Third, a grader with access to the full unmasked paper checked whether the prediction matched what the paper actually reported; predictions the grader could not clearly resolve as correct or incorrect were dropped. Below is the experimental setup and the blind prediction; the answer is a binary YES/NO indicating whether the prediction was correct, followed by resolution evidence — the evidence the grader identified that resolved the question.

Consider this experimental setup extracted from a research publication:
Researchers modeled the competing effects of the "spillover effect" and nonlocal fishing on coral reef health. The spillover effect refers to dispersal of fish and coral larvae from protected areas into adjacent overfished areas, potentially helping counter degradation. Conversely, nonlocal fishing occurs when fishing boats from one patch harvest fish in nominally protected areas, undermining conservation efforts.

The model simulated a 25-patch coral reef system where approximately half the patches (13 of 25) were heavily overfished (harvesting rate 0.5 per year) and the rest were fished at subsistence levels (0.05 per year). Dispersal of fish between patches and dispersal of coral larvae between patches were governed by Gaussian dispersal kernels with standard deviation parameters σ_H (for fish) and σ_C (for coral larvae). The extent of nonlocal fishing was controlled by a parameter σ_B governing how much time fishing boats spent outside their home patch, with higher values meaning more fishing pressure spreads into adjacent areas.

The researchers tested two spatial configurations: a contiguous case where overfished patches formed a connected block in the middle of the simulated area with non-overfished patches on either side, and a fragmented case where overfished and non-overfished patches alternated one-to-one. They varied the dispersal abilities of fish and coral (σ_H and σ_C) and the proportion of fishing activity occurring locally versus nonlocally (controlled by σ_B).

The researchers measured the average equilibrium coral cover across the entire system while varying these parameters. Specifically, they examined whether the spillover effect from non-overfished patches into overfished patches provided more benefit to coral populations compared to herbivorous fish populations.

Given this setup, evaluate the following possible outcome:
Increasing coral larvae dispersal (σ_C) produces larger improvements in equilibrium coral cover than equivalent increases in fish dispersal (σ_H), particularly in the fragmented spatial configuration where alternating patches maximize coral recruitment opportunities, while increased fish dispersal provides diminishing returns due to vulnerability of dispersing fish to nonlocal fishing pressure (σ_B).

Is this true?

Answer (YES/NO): NO